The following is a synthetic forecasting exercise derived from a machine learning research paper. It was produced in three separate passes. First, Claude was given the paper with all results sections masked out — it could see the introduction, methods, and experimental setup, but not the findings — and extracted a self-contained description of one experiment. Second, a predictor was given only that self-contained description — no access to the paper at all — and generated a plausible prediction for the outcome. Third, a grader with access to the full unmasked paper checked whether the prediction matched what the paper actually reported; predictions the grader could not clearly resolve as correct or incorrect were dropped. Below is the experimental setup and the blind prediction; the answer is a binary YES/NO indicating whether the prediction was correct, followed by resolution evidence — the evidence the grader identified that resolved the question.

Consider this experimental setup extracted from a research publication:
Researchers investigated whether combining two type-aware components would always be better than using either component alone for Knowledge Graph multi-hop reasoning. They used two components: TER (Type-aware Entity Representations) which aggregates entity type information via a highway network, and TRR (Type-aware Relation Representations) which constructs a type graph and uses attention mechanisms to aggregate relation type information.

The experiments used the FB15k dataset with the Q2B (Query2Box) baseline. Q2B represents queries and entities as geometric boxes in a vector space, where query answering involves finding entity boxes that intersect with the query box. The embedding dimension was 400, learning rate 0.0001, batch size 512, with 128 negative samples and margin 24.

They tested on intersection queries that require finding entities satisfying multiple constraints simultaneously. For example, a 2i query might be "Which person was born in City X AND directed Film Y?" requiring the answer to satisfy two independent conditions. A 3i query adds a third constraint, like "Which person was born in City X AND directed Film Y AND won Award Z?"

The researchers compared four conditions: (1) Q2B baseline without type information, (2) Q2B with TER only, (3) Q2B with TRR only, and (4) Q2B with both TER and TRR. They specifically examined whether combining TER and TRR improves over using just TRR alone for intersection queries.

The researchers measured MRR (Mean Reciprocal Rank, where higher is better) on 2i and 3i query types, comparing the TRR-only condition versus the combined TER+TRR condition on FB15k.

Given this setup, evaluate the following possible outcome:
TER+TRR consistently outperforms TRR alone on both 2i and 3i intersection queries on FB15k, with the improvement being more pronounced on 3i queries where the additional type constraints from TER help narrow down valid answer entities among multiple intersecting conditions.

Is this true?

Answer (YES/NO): NO